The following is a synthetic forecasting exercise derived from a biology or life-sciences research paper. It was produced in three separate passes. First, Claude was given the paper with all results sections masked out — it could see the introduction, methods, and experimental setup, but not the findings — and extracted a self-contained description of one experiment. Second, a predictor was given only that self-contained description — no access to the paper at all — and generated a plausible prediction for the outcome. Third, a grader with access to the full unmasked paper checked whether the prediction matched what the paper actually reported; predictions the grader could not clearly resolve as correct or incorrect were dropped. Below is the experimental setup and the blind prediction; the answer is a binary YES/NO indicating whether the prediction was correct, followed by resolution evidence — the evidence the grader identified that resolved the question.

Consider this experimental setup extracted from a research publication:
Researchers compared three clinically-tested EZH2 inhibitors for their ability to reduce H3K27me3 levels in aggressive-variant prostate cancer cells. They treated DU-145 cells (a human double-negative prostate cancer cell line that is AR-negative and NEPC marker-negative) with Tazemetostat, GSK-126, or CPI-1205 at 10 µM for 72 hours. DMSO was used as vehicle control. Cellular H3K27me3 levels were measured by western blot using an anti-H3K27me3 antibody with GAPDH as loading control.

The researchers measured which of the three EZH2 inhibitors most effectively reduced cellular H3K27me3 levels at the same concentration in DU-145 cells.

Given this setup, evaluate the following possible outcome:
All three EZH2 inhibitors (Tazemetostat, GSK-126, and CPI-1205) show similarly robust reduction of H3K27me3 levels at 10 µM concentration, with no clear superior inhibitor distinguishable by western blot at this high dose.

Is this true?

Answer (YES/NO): NO